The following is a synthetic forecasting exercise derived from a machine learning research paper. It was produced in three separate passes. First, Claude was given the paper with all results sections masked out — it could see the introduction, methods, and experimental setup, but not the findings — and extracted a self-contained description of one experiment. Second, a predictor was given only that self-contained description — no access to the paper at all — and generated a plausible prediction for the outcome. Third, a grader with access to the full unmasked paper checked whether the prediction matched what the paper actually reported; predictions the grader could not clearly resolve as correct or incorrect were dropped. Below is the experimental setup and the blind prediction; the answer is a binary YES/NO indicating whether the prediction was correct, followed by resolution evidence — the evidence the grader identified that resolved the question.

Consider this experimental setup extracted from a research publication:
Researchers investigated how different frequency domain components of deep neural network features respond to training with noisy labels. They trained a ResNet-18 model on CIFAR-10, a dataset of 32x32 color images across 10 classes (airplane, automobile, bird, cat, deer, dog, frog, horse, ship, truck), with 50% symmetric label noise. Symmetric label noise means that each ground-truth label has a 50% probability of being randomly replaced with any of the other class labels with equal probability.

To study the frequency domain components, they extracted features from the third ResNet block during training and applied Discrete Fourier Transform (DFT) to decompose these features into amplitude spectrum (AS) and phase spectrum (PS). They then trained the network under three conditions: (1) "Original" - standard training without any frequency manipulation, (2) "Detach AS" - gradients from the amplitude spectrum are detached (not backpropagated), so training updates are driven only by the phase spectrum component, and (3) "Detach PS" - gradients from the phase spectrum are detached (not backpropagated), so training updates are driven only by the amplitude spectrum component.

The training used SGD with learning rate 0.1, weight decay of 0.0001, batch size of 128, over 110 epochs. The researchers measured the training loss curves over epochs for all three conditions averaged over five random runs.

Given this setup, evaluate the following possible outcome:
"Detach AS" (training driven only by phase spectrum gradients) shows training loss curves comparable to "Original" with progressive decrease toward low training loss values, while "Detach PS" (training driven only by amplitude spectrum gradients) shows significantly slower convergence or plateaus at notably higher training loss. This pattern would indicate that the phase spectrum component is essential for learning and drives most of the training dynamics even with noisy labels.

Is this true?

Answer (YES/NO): NO